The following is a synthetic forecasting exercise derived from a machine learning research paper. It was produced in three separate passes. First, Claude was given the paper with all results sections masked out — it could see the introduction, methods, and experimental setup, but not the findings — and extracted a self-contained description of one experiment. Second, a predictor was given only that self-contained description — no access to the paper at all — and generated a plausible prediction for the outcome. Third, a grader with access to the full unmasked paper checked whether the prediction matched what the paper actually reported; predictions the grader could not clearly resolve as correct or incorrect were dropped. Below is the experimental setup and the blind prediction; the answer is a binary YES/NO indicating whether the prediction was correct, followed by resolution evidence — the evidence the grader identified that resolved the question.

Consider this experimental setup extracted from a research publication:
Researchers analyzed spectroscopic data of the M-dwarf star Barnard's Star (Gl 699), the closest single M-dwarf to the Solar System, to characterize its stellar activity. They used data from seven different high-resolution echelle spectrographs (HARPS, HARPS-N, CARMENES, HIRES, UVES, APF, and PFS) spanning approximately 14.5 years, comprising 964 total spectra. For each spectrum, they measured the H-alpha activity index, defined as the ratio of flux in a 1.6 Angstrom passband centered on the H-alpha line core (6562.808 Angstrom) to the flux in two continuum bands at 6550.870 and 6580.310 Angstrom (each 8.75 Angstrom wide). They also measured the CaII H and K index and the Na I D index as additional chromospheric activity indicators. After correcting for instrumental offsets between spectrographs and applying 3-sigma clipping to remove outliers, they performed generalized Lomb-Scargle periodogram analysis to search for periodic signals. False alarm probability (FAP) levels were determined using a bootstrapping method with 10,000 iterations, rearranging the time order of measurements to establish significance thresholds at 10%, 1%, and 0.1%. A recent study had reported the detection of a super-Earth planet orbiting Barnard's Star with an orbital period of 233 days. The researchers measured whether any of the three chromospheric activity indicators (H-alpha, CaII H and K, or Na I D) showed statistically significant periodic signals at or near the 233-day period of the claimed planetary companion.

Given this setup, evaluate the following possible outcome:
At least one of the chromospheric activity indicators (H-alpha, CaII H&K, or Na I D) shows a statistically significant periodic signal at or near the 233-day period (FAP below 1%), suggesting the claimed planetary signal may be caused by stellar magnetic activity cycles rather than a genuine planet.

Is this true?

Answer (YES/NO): NO